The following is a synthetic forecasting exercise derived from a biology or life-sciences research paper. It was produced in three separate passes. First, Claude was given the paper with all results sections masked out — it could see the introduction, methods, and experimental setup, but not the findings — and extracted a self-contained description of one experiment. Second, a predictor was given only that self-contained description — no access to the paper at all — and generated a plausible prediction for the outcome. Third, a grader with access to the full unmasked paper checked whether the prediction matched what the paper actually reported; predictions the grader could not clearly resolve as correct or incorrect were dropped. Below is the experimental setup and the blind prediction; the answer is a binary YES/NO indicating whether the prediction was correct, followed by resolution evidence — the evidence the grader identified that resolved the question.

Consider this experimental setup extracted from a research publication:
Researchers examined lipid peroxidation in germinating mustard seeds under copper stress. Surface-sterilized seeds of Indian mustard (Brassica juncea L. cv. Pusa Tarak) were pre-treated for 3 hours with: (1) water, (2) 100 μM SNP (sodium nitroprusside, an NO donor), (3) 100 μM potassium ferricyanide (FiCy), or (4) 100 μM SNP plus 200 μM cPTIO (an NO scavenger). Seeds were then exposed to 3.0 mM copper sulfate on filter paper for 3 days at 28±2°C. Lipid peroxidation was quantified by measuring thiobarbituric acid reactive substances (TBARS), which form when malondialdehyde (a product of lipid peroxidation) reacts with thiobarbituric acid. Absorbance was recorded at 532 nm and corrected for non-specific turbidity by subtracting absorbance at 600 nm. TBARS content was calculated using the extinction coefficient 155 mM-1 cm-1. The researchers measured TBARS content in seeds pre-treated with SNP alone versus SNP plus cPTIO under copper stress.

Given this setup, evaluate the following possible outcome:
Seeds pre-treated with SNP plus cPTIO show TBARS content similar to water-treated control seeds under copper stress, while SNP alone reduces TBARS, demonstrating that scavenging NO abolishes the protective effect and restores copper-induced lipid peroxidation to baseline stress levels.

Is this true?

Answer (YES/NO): YES